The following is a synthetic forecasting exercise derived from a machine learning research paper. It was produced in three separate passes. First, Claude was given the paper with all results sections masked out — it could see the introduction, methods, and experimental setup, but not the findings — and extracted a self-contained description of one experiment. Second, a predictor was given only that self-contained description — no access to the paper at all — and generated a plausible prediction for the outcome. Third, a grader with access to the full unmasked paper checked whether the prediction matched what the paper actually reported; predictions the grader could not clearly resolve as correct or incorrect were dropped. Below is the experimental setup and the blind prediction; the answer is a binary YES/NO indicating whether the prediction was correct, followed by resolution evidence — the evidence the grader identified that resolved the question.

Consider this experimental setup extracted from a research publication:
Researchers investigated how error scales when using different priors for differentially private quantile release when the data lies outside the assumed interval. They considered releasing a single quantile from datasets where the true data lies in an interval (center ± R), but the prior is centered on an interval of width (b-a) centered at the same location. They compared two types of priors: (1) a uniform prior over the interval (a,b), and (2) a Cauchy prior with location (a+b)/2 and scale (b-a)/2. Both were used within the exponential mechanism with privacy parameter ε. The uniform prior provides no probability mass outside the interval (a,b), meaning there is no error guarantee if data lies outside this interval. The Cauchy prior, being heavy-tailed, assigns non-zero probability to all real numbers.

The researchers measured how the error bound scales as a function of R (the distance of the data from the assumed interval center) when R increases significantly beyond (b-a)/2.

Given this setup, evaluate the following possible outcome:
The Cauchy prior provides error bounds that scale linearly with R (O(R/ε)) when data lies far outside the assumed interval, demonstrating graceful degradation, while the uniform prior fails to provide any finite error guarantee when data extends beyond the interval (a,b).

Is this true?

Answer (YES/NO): NO